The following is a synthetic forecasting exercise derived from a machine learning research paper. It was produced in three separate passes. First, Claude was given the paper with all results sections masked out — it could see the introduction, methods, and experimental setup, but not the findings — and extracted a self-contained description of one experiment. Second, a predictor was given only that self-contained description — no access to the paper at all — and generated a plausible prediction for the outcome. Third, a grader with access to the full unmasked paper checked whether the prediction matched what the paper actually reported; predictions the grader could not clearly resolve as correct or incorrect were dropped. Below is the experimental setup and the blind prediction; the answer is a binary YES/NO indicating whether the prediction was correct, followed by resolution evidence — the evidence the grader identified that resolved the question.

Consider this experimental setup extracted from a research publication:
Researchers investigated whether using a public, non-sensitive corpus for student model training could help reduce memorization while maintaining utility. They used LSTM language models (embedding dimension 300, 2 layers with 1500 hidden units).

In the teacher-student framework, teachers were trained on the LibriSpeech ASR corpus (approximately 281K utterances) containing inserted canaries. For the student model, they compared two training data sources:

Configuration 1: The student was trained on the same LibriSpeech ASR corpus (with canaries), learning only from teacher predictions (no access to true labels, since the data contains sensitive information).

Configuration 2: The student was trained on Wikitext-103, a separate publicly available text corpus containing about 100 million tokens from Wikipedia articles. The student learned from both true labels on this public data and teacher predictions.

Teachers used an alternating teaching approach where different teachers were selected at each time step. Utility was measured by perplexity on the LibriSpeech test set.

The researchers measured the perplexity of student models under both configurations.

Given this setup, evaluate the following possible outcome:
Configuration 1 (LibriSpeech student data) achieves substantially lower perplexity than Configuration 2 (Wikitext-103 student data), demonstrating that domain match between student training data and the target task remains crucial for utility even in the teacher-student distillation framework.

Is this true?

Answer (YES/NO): NO